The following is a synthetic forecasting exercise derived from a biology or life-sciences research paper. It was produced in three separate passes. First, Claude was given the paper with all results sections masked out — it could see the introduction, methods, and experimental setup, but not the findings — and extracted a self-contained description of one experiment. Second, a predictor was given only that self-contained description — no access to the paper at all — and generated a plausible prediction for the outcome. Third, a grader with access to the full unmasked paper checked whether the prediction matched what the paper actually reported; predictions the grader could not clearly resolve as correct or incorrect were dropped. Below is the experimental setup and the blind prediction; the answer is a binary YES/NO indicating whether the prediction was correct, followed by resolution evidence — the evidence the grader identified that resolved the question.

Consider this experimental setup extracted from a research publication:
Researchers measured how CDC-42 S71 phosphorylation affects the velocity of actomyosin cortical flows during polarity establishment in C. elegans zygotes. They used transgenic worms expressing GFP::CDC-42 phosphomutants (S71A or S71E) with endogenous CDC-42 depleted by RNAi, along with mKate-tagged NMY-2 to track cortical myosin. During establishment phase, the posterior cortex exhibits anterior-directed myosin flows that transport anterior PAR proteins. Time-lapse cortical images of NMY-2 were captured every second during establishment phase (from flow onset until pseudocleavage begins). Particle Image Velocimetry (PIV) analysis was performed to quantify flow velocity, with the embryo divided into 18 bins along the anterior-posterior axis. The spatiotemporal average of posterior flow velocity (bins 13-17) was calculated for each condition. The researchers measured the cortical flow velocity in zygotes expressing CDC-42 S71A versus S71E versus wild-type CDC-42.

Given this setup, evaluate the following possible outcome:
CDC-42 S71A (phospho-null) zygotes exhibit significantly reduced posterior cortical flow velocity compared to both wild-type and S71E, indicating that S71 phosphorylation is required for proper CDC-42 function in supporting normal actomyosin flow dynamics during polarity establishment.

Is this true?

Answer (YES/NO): NO